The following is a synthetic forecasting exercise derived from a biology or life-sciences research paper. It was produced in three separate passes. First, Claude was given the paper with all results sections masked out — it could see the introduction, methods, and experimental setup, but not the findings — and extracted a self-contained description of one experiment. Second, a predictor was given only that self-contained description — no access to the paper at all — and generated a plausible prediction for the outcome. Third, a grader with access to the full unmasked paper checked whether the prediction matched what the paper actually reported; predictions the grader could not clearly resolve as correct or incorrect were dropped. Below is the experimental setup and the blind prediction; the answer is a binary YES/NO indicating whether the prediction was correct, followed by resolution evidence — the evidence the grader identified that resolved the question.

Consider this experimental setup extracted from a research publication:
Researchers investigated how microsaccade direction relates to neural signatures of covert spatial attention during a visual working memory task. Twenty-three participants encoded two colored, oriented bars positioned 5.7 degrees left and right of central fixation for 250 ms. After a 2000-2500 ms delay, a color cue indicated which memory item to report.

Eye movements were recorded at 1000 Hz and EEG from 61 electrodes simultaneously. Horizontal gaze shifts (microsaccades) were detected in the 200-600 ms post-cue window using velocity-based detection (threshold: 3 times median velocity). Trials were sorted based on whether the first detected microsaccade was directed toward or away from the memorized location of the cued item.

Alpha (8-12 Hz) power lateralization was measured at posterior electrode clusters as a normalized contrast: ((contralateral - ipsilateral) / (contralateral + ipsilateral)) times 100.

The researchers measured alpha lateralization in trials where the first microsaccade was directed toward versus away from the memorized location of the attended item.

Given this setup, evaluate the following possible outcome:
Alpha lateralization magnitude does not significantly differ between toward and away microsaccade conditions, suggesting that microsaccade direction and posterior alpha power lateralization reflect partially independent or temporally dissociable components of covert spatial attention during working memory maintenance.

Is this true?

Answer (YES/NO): NO